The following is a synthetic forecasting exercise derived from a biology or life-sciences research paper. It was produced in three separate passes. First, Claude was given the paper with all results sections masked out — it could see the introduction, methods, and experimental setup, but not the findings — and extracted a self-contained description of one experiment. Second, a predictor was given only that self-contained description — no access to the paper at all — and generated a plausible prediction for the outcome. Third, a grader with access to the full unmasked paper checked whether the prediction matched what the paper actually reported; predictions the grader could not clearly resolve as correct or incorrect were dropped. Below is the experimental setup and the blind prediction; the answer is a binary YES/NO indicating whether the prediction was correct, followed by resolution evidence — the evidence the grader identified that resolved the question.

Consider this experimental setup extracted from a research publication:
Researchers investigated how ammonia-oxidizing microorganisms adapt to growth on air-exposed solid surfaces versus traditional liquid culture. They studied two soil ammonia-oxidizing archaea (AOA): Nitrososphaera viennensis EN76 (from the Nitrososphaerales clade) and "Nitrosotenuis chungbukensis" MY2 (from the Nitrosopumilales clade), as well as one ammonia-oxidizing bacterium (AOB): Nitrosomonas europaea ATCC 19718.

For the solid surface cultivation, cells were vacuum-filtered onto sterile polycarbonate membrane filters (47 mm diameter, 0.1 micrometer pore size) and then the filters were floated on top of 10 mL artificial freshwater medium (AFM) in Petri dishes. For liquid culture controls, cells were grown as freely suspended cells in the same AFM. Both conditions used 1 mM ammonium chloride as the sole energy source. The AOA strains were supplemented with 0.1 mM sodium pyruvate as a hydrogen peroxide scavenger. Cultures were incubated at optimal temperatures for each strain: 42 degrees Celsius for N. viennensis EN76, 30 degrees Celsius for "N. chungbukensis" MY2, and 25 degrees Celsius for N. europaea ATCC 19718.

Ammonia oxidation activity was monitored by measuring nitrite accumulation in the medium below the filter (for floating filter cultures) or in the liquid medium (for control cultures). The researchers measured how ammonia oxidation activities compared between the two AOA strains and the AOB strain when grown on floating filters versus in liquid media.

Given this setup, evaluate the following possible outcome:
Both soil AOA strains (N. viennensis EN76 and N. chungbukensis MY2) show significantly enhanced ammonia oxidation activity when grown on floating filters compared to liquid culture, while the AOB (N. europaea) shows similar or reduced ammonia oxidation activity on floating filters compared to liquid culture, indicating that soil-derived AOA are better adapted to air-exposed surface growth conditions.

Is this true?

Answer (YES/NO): NO